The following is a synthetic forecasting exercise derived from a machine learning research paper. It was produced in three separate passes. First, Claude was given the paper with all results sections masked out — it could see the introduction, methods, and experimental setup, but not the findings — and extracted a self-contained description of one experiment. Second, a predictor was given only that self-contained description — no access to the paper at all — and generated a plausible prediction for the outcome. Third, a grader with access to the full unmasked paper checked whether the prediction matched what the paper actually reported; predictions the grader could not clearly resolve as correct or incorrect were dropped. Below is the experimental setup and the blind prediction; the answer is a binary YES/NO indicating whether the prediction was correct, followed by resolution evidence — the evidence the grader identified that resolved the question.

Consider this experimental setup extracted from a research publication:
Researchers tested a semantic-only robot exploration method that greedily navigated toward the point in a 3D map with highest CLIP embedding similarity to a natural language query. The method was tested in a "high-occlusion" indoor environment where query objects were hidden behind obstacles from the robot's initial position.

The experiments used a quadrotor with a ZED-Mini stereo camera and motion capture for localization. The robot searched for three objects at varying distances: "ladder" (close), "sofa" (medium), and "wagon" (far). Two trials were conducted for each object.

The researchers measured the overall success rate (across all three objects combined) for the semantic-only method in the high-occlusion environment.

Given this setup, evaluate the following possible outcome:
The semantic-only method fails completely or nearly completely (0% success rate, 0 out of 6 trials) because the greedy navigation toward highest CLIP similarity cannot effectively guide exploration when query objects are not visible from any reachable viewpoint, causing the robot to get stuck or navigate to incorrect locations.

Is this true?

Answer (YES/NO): NO